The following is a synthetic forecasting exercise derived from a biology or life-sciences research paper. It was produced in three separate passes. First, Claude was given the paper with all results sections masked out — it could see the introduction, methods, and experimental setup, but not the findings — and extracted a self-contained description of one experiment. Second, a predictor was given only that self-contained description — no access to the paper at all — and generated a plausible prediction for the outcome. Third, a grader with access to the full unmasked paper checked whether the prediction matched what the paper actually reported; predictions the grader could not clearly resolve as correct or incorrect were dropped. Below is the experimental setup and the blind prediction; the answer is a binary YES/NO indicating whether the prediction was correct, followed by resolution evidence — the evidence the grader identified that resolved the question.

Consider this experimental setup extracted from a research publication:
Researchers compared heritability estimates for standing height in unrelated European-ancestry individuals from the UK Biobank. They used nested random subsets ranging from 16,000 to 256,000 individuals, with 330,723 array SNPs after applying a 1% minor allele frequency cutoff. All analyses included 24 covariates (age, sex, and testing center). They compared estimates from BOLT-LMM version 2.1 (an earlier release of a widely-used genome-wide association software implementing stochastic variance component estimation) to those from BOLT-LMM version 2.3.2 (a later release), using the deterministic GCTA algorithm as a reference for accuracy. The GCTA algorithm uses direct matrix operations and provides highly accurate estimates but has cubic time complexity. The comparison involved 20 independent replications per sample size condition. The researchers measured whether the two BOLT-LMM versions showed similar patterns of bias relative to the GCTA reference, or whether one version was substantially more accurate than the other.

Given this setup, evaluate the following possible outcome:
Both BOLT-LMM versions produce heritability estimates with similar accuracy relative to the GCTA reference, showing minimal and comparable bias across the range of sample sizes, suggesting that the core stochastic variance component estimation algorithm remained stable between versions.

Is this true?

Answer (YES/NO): NO